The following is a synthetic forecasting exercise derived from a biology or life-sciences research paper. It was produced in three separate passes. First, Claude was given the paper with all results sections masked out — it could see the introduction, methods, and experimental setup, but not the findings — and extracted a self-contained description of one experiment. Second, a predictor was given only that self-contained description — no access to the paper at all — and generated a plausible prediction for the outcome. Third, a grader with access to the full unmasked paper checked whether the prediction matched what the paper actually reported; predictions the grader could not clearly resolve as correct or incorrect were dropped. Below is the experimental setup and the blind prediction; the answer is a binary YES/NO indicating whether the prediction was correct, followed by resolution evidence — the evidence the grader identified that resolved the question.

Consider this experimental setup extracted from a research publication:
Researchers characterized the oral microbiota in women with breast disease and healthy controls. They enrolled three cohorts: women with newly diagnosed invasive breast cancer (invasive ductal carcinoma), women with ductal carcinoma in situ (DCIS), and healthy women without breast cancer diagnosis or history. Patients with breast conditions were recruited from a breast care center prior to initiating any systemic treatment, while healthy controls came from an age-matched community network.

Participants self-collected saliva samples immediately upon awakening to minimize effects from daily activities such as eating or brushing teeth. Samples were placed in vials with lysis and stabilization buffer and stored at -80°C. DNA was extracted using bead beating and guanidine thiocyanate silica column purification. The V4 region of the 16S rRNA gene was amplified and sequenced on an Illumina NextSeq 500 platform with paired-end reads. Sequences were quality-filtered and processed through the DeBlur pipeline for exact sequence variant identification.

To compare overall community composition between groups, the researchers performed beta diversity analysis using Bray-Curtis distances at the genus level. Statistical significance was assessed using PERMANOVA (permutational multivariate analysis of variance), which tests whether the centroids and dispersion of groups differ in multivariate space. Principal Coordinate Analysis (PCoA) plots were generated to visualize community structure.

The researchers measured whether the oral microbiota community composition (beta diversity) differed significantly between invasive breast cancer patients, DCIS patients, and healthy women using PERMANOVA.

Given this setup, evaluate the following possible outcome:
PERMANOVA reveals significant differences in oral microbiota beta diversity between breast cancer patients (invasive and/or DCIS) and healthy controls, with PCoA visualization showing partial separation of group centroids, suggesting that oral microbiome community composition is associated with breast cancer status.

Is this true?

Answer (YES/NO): NO